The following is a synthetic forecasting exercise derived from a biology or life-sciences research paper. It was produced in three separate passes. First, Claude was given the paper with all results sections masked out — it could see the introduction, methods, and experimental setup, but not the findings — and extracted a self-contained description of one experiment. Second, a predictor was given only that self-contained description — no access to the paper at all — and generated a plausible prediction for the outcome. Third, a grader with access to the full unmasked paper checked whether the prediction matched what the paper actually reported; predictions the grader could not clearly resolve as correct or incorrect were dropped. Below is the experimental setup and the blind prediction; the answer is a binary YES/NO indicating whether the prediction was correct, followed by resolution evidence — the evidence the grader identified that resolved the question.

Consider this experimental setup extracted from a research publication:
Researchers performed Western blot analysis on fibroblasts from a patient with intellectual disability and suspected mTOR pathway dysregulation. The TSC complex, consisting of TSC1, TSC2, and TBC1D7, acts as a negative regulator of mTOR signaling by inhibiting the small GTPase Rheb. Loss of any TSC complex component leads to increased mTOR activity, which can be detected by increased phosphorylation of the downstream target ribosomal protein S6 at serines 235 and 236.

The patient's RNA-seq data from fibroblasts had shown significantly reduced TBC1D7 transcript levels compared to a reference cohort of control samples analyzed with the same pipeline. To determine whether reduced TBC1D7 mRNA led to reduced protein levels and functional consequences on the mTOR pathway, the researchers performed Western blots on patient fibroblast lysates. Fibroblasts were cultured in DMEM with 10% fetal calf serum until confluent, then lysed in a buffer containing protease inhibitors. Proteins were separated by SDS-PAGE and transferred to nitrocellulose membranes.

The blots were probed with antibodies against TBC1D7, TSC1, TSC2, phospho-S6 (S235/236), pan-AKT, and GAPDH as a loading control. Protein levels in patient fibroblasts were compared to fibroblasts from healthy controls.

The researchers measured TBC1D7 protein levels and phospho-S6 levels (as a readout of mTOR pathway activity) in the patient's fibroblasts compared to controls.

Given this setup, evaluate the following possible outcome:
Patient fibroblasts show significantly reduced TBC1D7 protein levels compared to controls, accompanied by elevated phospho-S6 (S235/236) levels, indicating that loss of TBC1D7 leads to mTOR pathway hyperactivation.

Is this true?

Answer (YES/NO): NO